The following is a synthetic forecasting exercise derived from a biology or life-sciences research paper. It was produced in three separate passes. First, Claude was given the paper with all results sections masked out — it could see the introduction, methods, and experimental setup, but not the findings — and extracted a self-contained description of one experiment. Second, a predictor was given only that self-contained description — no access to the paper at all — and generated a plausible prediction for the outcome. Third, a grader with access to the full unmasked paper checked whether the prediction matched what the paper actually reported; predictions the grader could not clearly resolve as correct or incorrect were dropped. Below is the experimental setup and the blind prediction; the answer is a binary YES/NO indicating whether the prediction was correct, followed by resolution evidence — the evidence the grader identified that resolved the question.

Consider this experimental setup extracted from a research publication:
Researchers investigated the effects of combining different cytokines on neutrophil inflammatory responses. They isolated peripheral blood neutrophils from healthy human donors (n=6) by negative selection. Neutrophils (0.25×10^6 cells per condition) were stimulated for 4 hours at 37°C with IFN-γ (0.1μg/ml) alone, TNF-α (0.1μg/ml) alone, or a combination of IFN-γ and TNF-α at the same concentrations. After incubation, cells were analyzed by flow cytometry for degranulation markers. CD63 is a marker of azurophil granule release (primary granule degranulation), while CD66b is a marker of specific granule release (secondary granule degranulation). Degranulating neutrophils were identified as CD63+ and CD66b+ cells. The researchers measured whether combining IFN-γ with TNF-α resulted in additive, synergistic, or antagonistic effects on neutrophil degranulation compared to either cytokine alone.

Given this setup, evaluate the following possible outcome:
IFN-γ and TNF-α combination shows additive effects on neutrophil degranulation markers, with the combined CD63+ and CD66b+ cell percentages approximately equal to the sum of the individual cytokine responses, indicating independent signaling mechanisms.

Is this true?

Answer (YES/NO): NO